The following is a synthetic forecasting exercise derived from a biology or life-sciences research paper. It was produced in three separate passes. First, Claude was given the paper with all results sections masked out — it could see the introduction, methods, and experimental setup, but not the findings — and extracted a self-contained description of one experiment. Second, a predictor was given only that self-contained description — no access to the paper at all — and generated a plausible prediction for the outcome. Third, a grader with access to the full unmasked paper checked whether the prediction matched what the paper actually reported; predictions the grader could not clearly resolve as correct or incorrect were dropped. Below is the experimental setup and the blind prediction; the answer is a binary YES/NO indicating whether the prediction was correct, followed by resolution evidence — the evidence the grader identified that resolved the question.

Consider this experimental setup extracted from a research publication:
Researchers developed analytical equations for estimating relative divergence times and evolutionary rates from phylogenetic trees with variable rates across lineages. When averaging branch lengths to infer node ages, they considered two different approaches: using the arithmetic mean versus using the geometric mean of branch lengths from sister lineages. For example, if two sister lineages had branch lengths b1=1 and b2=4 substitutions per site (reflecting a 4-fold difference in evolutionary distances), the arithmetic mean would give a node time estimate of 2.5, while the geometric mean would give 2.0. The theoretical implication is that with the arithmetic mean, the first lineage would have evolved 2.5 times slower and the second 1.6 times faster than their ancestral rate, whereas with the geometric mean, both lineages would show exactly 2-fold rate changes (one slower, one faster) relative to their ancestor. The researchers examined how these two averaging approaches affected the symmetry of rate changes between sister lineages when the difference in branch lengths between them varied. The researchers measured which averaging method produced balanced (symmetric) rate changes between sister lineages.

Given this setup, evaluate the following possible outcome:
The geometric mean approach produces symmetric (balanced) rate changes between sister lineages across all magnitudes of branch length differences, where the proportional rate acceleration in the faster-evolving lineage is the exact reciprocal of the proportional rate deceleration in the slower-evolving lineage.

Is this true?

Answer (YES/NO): YES